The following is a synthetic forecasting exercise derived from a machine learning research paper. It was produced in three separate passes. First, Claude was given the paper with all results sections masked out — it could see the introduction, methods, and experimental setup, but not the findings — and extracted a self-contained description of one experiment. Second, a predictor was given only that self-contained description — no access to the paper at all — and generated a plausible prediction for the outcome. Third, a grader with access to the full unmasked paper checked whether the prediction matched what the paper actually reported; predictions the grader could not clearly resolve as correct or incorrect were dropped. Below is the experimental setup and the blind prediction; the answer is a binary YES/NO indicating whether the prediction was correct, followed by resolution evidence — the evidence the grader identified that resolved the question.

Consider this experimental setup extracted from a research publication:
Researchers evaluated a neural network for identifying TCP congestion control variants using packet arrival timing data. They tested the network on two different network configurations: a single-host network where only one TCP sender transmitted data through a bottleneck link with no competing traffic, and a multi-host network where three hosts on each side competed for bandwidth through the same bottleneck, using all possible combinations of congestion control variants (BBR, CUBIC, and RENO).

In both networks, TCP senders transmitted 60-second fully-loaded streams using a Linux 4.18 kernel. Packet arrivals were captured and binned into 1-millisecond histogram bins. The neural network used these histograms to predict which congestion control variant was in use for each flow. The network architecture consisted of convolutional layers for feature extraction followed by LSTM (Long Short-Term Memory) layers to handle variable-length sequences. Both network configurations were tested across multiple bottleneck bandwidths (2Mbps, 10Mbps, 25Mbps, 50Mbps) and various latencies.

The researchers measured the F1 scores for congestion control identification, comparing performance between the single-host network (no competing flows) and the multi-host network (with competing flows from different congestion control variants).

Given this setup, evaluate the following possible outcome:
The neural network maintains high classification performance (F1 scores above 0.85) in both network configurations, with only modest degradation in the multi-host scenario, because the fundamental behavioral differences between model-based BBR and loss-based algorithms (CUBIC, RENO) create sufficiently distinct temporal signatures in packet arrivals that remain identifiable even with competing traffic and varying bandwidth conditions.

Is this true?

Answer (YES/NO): NO